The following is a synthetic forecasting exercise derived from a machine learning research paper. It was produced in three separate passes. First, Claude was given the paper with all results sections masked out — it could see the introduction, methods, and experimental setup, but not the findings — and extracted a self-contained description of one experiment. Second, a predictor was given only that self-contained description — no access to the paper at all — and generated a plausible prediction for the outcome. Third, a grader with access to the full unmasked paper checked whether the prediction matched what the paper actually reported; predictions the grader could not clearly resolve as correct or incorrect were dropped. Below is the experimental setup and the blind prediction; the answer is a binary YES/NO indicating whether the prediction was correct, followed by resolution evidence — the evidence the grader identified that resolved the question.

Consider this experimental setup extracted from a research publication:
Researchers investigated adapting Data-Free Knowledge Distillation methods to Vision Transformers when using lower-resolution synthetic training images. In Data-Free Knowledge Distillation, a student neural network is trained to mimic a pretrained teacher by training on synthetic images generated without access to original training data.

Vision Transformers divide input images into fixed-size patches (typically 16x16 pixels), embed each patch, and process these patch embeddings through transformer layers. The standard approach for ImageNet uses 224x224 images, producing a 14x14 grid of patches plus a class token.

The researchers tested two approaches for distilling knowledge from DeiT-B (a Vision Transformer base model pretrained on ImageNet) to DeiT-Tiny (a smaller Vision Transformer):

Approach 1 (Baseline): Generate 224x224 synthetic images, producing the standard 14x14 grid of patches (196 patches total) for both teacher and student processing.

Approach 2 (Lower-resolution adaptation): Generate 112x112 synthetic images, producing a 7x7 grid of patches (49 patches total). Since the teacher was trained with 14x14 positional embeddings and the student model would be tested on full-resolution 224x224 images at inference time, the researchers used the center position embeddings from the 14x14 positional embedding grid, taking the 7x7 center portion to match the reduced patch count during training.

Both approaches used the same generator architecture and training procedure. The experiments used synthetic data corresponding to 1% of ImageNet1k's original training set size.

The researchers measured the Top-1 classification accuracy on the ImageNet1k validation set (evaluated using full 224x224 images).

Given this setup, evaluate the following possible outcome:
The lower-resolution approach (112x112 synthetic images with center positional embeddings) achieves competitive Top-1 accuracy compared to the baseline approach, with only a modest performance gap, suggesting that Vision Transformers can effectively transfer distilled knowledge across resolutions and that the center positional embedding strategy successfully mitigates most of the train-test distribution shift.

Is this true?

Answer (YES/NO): NO